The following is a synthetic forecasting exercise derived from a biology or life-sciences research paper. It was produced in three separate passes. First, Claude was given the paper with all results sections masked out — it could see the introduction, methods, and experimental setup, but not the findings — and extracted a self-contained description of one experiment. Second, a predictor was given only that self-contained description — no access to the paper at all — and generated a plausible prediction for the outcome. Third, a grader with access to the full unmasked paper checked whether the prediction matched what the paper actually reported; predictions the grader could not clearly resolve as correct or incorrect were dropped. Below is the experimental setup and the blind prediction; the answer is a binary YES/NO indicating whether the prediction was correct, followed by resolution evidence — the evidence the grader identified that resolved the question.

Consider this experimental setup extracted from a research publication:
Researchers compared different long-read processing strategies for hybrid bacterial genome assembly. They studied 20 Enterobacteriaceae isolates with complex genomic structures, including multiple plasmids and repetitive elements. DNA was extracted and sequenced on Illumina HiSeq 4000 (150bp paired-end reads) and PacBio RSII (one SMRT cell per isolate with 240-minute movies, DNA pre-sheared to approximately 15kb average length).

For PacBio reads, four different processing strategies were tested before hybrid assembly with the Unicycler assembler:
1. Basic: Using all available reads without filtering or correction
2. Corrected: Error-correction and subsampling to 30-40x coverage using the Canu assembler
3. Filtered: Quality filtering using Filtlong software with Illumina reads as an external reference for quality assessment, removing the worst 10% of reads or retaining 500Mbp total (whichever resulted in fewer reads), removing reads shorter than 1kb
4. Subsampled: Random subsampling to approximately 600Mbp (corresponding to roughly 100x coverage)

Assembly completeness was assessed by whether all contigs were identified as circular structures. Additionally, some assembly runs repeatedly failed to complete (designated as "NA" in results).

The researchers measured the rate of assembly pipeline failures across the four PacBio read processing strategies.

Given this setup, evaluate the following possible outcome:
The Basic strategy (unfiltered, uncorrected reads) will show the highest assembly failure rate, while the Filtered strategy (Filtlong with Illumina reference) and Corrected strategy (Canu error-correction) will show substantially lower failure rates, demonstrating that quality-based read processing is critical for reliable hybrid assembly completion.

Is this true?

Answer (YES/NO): NO